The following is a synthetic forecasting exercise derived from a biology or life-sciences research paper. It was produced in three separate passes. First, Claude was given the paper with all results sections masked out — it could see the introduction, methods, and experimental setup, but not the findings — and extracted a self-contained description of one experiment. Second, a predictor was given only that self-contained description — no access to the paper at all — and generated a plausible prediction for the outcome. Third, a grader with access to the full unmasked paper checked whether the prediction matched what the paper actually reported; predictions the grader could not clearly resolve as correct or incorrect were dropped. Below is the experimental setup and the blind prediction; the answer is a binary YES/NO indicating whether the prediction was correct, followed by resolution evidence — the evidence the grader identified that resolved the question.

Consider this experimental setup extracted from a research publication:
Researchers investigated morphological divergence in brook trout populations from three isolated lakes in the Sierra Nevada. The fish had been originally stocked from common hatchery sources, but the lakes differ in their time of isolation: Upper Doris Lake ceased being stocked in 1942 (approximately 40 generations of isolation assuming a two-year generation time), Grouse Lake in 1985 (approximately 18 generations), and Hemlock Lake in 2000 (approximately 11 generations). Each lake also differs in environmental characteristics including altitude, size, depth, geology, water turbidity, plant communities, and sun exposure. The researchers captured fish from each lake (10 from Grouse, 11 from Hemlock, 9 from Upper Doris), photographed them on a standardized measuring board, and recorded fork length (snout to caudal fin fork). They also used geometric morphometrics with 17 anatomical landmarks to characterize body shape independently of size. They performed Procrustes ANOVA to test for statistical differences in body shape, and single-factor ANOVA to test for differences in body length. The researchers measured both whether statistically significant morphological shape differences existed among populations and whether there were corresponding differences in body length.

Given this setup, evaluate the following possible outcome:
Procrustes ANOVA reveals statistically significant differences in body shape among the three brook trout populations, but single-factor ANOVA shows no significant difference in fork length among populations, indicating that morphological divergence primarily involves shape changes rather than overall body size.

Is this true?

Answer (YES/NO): YES